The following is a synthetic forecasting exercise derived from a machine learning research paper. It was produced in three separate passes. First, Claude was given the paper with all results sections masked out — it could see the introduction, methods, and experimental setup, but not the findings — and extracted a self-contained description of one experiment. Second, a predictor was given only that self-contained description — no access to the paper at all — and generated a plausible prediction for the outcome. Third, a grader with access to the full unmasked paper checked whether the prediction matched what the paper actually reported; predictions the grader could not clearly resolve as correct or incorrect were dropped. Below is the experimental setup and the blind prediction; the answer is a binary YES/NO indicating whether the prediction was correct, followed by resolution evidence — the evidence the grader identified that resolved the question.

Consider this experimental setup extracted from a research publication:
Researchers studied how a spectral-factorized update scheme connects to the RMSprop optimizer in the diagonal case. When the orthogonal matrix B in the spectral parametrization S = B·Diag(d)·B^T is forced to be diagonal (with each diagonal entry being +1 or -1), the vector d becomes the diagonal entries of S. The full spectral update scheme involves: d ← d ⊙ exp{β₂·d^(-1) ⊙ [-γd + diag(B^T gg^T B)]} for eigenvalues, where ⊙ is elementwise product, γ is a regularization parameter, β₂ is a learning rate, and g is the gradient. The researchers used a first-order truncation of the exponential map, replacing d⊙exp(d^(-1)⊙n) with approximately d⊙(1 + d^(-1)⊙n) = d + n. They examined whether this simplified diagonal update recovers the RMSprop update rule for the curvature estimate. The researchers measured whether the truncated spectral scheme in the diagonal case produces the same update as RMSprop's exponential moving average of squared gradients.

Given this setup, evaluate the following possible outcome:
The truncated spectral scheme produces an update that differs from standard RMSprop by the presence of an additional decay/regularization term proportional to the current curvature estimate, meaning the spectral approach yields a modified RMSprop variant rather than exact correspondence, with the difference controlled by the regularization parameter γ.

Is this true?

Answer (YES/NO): NO